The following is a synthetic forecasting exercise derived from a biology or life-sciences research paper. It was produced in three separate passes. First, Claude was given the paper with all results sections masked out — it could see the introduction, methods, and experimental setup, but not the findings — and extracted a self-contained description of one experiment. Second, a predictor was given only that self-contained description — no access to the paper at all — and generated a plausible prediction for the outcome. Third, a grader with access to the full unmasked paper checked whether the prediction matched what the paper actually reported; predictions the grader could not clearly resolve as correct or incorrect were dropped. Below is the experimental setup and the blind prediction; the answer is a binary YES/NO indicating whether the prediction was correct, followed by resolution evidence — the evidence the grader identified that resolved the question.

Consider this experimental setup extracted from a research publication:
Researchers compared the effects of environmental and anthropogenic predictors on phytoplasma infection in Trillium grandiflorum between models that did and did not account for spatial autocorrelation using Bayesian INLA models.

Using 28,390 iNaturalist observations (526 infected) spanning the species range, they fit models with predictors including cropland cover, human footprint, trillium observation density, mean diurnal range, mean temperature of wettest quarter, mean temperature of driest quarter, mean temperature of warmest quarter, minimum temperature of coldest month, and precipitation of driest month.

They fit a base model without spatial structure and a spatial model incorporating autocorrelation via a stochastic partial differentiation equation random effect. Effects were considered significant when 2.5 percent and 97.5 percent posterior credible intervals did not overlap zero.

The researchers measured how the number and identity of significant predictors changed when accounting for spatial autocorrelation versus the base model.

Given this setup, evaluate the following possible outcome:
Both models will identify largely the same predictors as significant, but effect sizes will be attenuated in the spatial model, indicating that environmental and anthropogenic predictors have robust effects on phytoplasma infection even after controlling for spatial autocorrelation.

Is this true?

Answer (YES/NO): NO